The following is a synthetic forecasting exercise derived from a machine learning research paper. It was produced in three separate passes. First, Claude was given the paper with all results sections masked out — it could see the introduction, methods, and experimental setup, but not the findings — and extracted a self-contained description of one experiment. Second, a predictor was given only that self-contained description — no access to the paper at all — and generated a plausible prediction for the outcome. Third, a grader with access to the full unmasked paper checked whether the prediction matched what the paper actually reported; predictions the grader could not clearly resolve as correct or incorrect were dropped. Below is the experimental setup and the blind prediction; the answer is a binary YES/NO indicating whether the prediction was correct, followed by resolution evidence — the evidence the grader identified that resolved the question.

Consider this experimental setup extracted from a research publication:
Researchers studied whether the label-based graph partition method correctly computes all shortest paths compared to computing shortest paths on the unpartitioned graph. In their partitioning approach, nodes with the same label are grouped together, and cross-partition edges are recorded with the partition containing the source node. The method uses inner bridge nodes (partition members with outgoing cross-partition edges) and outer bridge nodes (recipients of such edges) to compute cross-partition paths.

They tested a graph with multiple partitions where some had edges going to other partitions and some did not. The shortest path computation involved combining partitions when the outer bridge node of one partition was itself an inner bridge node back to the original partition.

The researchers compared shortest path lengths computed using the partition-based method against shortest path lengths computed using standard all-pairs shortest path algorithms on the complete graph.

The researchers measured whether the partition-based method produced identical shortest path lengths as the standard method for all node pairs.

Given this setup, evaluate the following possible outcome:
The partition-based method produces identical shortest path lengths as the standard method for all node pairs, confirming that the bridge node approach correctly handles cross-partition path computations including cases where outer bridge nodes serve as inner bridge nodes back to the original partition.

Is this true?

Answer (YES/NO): YES